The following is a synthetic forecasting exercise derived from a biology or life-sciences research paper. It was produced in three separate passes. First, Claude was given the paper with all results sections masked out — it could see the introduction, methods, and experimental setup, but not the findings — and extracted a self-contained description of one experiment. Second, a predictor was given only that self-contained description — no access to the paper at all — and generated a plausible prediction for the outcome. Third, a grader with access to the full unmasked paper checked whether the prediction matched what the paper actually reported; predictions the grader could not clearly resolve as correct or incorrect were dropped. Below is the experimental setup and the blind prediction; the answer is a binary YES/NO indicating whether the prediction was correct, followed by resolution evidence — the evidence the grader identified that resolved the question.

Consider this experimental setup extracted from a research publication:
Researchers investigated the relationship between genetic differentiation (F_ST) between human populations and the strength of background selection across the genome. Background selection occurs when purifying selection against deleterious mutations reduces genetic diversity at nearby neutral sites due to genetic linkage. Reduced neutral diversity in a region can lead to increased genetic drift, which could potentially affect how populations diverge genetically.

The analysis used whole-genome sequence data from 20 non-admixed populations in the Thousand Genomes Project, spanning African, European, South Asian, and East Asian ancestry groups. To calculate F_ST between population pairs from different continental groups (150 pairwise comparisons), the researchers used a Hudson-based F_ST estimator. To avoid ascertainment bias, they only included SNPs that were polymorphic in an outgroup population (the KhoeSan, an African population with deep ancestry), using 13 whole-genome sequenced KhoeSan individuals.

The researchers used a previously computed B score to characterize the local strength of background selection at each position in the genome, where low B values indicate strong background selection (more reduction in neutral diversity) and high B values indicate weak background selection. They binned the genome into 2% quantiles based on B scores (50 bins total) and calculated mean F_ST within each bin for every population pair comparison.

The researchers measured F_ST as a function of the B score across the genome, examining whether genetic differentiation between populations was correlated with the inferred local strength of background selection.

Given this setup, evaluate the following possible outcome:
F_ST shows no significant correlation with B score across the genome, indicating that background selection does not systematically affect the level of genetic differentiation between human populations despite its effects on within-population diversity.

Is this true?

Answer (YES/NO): NO